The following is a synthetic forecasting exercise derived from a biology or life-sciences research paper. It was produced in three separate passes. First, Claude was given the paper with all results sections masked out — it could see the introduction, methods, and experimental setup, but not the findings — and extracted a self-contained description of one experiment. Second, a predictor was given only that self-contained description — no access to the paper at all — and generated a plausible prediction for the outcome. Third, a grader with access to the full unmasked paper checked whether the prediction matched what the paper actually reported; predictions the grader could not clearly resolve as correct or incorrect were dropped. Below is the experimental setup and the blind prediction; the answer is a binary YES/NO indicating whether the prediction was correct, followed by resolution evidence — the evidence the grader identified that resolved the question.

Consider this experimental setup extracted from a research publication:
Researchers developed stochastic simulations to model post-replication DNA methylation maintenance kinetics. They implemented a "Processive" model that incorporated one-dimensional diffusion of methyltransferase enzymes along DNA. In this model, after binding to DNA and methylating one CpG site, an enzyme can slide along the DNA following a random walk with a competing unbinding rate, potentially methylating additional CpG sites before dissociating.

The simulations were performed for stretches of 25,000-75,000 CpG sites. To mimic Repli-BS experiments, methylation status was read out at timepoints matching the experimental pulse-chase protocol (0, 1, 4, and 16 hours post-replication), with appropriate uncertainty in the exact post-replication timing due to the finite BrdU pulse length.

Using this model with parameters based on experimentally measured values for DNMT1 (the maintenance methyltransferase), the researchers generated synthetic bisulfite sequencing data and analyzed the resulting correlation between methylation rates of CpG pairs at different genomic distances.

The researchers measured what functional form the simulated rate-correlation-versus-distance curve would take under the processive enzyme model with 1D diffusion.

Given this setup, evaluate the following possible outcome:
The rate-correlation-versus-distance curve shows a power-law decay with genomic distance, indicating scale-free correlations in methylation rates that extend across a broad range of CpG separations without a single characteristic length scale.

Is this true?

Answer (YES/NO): NO